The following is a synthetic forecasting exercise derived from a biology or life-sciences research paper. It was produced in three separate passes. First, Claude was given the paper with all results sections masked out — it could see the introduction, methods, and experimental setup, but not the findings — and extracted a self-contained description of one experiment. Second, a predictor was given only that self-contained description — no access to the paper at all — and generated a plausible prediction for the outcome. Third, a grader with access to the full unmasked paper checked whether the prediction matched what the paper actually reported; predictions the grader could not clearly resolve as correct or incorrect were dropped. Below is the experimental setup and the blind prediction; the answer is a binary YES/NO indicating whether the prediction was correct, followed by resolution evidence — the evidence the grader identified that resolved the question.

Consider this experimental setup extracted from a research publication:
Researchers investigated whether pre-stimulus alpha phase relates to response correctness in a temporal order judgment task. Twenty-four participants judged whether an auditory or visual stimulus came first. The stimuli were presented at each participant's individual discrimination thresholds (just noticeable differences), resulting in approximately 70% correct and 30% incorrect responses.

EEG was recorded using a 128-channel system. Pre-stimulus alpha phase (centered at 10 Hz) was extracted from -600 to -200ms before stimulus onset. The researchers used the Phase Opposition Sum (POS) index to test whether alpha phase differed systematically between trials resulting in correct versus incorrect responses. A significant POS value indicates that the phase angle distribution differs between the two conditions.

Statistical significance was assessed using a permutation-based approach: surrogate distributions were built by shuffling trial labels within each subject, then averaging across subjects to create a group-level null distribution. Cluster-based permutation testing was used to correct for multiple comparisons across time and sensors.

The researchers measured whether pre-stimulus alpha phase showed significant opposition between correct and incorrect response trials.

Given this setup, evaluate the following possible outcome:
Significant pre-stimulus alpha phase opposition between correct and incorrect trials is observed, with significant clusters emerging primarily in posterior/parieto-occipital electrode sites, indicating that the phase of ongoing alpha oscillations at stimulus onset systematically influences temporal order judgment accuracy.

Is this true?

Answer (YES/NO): NO